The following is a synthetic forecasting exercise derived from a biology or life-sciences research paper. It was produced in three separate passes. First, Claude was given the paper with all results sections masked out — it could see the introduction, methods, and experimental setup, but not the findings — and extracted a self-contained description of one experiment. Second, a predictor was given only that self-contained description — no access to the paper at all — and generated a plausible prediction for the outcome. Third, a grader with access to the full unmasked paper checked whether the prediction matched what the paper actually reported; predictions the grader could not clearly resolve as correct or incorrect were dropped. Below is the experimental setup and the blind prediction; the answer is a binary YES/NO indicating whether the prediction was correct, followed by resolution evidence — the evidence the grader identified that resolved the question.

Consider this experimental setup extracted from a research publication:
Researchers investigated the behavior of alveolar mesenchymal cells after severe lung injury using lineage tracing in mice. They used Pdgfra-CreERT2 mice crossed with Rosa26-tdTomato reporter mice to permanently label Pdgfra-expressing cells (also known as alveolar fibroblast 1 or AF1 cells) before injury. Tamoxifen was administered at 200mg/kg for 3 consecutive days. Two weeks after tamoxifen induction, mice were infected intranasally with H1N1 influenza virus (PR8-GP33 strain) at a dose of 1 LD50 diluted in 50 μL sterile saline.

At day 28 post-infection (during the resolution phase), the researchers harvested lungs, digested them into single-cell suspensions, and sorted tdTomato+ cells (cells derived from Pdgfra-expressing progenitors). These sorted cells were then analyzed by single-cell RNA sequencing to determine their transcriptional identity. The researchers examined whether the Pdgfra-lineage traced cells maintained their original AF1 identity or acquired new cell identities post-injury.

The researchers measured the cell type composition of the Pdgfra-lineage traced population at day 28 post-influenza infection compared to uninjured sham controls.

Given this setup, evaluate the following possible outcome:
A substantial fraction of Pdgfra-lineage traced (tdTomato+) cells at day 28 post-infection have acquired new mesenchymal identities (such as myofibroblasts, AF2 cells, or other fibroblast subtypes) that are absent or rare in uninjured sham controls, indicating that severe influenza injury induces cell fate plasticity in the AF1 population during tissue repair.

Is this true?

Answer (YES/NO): YES